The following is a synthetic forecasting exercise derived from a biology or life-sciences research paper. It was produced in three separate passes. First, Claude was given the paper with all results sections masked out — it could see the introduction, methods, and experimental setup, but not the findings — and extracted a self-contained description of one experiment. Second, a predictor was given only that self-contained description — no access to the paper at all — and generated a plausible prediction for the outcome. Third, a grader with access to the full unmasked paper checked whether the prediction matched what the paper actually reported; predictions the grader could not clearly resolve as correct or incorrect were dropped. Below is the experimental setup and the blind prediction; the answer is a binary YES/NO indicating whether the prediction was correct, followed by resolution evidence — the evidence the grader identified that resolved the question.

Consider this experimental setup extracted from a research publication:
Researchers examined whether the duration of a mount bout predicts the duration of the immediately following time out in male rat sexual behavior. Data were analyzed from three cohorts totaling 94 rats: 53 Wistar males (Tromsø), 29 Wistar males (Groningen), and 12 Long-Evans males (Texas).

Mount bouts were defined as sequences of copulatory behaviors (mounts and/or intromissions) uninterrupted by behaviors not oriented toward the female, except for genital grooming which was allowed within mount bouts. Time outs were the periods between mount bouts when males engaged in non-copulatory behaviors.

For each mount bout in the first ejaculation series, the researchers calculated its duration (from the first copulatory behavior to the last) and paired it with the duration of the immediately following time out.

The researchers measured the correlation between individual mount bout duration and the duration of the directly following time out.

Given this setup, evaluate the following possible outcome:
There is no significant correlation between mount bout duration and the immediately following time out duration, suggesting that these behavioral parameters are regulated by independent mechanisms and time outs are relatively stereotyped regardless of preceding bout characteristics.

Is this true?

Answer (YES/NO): YES